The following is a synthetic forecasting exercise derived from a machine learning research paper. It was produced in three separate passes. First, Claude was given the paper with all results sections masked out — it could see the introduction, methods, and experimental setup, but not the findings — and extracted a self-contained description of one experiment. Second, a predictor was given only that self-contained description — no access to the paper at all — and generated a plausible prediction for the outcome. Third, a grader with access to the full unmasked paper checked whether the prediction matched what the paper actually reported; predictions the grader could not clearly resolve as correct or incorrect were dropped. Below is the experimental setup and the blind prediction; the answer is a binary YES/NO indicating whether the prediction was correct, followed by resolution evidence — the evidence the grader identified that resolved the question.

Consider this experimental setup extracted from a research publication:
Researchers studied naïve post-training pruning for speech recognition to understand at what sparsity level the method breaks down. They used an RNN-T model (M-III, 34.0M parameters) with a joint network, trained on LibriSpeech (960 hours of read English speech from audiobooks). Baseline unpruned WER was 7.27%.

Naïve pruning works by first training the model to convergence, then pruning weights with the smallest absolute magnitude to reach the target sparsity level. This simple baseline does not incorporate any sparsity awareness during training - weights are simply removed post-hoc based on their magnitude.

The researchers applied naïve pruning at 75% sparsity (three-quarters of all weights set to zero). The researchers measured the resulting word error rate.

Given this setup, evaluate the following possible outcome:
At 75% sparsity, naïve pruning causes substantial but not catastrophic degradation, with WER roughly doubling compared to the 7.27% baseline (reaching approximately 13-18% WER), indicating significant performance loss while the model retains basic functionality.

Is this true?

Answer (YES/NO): NO